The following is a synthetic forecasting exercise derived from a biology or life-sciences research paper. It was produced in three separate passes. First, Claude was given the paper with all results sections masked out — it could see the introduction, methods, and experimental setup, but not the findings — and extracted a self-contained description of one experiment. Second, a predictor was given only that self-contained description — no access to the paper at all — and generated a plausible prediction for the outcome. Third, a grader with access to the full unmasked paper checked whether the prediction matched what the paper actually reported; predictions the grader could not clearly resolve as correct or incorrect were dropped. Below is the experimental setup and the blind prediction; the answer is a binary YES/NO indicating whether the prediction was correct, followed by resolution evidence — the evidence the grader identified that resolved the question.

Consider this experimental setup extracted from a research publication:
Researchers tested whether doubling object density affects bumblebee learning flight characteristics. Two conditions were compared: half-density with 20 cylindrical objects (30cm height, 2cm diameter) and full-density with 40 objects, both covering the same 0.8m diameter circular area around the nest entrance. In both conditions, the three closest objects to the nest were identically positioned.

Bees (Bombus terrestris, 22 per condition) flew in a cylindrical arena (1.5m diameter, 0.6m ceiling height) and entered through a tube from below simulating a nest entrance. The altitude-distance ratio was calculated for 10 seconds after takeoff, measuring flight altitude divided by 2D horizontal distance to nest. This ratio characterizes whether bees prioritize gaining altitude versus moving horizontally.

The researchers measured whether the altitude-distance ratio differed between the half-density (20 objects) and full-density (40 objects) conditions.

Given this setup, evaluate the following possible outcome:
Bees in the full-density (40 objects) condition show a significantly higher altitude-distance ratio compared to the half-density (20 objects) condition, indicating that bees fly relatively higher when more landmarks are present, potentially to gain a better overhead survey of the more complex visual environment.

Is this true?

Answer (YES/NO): NO